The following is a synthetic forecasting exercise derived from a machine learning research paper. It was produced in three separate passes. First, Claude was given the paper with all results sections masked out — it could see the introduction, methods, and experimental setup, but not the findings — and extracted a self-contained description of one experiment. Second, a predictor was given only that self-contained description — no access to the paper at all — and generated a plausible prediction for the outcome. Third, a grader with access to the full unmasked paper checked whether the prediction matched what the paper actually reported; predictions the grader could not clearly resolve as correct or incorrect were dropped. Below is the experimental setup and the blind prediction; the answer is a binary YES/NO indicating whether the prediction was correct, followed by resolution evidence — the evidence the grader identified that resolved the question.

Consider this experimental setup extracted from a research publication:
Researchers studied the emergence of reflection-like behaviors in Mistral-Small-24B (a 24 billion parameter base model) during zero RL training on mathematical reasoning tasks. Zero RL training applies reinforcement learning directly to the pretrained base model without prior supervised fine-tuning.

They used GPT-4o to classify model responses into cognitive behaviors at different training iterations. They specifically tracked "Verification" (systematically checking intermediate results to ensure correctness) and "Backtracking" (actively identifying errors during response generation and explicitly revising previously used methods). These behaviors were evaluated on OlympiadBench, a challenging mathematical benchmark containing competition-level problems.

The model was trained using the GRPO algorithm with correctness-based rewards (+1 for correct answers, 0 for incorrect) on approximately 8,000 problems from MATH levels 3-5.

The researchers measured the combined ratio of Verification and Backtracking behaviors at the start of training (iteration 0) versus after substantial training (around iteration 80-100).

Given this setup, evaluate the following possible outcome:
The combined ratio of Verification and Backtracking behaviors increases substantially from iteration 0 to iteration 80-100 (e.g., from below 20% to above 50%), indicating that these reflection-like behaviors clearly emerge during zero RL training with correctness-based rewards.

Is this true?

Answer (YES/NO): YES